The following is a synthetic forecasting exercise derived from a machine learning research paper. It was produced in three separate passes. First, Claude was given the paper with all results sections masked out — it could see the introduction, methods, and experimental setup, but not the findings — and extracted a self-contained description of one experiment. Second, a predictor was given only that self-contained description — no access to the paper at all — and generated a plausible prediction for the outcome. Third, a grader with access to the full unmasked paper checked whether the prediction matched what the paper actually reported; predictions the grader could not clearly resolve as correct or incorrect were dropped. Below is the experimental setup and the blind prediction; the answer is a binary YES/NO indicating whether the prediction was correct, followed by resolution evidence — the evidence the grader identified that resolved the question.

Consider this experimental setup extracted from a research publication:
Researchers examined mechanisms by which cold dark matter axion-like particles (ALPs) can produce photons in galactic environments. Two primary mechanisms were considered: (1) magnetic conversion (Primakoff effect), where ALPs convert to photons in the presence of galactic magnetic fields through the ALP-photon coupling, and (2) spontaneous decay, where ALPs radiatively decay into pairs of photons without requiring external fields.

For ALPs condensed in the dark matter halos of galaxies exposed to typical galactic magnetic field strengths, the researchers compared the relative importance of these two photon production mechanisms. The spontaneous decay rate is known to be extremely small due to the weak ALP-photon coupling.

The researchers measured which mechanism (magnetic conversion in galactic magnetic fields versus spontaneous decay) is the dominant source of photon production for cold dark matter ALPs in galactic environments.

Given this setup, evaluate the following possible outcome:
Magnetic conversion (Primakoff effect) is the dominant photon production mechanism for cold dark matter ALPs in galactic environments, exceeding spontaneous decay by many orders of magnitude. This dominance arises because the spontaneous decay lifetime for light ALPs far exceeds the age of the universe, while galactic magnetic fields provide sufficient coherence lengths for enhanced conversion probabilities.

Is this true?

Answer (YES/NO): NO